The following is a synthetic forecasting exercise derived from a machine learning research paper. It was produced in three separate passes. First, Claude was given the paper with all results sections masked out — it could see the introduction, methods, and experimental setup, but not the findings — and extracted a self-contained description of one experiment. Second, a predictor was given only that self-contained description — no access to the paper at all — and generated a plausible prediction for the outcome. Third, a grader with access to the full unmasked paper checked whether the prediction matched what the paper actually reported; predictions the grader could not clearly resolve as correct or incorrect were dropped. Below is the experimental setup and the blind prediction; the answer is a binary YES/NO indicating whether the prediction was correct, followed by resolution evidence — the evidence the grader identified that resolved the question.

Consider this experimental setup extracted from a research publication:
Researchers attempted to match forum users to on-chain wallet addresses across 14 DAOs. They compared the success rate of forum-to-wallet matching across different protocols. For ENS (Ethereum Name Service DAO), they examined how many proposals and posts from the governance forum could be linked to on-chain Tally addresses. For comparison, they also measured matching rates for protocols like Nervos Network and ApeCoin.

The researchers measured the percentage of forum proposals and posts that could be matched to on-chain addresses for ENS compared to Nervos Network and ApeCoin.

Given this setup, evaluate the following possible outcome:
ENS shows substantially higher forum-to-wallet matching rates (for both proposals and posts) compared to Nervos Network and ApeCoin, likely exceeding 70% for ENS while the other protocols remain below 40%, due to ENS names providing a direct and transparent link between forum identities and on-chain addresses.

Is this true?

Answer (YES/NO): NO